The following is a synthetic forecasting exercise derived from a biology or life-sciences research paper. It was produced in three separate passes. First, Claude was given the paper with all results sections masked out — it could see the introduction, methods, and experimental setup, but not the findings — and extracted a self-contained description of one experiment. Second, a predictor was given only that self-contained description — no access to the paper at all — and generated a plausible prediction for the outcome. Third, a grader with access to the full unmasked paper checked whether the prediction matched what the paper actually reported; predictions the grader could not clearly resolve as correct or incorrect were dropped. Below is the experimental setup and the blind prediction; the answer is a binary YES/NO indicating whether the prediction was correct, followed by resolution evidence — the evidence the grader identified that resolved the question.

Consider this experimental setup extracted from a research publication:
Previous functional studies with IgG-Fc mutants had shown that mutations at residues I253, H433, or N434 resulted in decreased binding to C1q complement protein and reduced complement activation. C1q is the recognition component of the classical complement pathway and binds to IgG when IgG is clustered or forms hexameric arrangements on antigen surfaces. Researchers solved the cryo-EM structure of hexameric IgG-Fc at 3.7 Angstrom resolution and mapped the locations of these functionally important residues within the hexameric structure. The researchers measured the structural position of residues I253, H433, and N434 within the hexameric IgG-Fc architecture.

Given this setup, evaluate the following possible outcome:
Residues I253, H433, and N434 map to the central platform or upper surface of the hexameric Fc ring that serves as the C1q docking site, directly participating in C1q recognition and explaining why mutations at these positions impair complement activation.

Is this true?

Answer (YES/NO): NO